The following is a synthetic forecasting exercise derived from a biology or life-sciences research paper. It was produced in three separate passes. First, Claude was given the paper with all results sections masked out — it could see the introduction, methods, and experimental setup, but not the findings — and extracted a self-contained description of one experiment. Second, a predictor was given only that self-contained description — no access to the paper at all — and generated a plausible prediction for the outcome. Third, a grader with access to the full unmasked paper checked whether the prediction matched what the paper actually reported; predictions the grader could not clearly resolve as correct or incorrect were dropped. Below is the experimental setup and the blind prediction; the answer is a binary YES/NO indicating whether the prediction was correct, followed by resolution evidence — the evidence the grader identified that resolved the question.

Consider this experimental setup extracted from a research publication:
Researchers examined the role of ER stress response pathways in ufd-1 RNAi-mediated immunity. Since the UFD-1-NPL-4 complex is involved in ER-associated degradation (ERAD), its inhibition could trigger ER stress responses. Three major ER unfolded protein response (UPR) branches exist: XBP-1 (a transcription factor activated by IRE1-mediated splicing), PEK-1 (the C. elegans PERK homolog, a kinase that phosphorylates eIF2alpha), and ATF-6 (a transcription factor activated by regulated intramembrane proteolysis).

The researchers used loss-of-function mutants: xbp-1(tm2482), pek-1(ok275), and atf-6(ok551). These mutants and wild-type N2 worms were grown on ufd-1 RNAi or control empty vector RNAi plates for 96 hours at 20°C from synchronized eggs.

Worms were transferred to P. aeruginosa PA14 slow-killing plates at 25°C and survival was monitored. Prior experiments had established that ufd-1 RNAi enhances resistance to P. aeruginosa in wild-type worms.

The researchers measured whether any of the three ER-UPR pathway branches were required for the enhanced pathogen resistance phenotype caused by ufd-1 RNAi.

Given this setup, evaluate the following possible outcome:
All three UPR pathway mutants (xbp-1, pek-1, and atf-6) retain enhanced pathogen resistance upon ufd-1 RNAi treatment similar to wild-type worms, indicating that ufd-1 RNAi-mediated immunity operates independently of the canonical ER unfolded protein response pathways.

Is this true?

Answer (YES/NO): NO